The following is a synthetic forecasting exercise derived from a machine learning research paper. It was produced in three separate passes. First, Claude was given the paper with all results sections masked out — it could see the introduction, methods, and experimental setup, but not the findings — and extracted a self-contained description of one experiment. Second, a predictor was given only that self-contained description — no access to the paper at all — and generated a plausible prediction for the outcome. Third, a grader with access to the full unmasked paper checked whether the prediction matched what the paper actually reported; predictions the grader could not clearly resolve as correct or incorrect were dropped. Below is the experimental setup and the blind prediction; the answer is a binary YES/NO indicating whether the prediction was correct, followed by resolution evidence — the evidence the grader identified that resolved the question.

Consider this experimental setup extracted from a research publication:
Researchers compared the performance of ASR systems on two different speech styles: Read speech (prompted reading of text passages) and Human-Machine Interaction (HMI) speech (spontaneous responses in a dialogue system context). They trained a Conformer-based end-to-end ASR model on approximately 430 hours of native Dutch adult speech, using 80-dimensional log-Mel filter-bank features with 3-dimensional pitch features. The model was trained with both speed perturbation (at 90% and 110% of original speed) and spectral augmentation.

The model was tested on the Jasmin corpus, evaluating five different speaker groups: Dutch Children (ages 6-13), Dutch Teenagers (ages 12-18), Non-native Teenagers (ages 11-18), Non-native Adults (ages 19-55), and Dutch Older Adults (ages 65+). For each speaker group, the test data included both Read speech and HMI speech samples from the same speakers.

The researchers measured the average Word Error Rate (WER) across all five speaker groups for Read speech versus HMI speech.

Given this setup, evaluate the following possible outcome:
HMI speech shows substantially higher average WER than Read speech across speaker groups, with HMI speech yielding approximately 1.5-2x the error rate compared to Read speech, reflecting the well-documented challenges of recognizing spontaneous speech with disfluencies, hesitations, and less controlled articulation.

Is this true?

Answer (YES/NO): NO